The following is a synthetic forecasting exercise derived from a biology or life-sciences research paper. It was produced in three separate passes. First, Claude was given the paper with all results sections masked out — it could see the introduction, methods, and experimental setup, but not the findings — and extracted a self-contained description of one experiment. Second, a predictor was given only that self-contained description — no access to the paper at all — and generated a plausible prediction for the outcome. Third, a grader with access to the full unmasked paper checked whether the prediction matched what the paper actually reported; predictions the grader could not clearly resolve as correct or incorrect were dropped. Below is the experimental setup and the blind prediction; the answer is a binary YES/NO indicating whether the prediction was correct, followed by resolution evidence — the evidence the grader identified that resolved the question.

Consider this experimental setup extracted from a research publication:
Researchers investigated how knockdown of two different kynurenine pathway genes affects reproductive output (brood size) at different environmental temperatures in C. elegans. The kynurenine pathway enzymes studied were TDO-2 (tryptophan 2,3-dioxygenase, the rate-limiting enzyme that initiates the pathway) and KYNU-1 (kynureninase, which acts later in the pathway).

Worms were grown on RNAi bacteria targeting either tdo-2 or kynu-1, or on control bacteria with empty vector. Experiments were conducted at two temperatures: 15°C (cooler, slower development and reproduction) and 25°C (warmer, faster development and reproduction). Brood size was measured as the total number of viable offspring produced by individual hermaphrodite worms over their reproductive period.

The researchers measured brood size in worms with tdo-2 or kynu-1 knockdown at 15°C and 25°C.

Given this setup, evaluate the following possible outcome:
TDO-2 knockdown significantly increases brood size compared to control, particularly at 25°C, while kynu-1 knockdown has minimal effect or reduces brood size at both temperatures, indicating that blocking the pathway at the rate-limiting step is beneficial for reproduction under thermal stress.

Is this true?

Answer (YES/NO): NO